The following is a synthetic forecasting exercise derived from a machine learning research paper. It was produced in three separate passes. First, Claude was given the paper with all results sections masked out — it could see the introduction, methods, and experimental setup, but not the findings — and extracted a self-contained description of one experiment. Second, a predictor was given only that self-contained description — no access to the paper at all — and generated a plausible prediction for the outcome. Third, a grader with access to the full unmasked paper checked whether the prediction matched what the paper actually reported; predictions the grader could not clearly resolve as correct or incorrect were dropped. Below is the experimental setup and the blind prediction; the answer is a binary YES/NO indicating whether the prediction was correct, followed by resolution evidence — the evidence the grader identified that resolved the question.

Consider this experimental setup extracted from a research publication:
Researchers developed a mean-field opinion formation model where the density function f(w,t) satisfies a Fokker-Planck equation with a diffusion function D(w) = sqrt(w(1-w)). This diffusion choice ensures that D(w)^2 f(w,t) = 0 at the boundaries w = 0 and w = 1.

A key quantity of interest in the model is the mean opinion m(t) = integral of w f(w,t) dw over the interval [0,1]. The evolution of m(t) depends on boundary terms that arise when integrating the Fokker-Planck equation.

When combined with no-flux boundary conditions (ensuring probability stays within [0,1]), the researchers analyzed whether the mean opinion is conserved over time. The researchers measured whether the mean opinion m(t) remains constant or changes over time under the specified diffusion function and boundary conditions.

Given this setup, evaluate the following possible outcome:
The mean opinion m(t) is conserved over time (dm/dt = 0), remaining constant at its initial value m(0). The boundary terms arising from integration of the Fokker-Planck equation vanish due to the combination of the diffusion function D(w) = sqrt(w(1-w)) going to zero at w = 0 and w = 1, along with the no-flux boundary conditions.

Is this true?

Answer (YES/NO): YES